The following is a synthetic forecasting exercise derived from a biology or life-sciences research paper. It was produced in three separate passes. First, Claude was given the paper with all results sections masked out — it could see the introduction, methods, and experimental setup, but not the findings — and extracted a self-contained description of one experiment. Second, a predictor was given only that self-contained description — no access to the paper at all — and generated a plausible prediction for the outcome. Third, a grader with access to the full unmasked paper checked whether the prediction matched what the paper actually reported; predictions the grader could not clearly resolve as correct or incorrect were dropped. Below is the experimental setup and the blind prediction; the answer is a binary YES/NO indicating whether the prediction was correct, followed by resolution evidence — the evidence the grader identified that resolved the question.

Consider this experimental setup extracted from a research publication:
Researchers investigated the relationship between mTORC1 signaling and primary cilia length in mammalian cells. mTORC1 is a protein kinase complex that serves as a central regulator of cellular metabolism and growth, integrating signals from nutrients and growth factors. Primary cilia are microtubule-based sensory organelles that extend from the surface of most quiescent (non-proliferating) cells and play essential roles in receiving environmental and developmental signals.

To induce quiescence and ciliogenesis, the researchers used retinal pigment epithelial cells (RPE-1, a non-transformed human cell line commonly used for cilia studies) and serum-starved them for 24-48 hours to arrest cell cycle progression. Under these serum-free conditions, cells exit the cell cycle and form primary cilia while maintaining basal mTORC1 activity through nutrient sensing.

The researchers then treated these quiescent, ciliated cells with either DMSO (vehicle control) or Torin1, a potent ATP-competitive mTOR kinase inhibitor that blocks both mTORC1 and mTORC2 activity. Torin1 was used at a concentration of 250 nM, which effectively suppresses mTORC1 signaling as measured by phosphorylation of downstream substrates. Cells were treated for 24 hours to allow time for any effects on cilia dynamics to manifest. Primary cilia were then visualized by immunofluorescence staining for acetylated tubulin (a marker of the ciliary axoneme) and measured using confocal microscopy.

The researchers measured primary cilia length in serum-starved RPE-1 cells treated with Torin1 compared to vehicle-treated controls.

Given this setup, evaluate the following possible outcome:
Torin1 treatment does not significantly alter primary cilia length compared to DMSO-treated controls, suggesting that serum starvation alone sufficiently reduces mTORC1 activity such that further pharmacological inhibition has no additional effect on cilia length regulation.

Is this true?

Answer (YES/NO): NO